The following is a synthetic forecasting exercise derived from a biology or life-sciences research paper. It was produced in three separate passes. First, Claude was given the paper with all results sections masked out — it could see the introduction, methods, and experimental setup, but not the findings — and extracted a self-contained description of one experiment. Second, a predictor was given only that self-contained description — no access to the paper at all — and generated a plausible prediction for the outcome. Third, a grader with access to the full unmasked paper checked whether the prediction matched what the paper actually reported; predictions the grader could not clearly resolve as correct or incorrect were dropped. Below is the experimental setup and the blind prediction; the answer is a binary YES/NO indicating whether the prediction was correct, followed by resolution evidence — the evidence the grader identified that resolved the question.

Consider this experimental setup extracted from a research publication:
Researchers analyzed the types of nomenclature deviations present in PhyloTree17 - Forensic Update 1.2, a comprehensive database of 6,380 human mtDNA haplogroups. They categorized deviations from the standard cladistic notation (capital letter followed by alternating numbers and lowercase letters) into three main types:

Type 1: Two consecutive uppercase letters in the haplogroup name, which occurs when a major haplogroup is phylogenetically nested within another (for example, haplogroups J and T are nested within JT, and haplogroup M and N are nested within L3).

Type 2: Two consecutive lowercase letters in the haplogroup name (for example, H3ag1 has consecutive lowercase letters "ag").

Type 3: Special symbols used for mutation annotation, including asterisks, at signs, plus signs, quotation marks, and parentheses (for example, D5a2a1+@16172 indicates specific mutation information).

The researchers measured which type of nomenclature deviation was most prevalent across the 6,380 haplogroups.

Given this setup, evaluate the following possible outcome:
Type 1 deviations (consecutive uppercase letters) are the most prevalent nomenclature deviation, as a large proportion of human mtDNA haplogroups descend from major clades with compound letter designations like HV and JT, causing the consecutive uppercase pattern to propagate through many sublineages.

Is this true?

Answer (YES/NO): NO